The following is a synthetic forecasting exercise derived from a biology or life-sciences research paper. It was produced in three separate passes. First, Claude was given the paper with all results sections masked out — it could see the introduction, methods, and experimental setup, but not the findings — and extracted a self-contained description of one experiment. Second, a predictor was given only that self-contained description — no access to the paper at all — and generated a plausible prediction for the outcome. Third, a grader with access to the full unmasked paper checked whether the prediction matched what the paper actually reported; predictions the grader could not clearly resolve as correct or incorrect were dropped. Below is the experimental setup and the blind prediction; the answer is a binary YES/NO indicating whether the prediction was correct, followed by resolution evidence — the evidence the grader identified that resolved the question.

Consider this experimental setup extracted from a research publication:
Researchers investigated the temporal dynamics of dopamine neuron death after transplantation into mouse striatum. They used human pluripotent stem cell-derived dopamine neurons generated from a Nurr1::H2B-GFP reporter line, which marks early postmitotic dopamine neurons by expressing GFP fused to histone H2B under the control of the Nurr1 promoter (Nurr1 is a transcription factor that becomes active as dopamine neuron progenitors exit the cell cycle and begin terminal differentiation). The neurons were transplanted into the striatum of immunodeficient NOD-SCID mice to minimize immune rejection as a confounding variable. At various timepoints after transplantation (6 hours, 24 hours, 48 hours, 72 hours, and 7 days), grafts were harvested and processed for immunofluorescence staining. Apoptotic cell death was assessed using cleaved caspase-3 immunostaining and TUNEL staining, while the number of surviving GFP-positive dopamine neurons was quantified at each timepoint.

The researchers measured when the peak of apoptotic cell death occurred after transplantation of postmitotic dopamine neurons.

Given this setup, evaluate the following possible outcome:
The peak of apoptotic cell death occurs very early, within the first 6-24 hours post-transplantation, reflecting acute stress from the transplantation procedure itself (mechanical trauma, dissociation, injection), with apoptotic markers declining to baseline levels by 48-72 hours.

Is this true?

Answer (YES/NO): NO